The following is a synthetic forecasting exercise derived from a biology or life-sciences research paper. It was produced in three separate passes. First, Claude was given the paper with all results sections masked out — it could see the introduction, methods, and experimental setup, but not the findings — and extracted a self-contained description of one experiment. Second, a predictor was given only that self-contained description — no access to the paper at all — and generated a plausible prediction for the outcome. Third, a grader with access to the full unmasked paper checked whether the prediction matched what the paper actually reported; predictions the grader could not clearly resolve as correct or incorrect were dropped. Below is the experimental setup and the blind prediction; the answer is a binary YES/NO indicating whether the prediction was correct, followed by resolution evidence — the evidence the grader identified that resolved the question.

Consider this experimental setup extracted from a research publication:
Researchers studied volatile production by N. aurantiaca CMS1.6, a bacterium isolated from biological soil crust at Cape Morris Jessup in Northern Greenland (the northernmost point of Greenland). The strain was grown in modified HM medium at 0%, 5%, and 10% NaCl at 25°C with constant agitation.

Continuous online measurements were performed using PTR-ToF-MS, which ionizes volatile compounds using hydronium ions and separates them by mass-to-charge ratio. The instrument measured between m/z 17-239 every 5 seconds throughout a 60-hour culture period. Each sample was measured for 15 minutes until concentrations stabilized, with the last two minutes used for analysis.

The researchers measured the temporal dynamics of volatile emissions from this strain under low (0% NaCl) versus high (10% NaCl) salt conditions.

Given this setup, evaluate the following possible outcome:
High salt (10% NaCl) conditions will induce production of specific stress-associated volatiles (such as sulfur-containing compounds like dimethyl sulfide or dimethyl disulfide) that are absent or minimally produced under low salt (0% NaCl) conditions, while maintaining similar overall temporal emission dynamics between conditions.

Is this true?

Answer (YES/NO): NO